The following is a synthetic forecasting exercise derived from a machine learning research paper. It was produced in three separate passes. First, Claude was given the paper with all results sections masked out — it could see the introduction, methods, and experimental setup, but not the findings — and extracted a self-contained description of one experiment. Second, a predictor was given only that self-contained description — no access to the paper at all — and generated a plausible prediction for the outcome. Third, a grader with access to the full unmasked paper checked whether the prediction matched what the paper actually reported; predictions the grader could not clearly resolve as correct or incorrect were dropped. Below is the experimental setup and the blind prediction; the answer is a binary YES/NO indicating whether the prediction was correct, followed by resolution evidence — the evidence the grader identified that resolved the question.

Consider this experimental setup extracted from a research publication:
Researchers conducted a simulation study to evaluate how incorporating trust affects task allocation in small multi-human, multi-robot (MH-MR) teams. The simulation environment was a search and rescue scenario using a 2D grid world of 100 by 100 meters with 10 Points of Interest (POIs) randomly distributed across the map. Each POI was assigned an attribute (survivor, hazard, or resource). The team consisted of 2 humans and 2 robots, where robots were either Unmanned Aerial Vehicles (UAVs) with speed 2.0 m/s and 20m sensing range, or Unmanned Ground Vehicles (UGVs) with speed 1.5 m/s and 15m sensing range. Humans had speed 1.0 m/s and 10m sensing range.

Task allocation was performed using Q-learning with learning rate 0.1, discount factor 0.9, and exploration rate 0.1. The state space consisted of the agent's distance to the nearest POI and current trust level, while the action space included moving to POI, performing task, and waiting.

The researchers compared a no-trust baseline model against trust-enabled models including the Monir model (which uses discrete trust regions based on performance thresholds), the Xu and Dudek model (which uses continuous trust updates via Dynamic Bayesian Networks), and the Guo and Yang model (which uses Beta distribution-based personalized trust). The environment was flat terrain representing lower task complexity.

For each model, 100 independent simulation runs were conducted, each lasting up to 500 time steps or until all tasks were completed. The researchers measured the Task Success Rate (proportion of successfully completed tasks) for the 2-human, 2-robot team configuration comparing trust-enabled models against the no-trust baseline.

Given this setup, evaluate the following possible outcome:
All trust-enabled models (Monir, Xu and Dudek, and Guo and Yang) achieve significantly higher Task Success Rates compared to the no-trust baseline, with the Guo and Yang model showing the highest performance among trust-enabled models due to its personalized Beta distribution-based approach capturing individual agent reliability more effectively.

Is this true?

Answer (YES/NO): NO